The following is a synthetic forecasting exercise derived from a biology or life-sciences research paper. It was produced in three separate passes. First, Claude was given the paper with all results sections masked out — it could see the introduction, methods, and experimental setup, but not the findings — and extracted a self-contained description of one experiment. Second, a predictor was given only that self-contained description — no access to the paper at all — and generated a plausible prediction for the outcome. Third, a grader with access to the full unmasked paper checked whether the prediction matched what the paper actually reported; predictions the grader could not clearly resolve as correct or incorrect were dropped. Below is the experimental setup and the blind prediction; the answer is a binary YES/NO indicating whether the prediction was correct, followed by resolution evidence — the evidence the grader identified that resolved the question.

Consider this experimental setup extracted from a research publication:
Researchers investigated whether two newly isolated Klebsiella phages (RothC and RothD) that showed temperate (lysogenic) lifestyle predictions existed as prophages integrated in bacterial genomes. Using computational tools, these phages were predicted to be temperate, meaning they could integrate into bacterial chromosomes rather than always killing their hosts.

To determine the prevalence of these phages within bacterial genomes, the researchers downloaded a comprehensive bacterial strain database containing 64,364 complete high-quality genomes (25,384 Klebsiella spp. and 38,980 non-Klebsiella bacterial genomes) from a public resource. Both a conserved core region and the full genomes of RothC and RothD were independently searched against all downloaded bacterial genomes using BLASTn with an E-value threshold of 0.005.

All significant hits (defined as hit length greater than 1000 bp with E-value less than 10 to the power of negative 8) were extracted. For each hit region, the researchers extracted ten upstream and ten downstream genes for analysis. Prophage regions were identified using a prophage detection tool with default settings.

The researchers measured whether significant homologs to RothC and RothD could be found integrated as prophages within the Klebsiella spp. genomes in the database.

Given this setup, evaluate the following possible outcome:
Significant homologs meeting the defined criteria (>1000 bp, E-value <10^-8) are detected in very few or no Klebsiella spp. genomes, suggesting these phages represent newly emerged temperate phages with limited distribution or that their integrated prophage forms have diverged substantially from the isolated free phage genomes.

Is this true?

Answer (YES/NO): NO